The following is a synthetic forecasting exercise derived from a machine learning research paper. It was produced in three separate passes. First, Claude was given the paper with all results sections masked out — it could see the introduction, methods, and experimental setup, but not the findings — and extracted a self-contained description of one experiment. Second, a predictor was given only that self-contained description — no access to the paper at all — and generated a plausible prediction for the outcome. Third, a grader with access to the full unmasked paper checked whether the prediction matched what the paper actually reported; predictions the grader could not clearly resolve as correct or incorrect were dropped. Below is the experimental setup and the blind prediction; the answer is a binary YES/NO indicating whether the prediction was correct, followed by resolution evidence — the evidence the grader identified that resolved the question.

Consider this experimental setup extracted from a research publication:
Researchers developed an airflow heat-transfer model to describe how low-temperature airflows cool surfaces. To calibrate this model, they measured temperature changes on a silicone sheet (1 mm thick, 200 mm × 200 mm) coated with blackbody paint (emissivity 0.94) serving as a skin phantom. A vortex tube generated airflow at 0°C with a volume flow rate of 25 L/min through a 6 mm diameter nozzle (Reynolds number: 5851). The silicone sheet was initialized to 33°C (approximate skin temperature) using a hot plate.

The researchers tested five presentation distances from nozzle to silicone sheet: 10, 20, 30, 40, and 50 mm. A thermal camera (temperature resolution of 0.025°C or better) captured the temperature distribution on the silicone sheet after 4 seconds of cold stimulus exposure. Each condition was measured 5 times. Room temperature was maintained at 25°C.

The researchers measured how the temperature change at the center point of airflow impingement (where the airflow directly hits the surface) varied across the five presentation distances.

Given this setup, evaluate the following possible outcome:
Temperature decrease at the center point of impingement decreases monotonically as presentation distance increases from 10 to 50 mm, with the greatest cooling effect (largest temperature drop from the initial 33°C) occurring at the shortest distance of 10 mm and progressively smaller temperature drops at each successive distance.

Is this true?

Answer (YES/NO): YES